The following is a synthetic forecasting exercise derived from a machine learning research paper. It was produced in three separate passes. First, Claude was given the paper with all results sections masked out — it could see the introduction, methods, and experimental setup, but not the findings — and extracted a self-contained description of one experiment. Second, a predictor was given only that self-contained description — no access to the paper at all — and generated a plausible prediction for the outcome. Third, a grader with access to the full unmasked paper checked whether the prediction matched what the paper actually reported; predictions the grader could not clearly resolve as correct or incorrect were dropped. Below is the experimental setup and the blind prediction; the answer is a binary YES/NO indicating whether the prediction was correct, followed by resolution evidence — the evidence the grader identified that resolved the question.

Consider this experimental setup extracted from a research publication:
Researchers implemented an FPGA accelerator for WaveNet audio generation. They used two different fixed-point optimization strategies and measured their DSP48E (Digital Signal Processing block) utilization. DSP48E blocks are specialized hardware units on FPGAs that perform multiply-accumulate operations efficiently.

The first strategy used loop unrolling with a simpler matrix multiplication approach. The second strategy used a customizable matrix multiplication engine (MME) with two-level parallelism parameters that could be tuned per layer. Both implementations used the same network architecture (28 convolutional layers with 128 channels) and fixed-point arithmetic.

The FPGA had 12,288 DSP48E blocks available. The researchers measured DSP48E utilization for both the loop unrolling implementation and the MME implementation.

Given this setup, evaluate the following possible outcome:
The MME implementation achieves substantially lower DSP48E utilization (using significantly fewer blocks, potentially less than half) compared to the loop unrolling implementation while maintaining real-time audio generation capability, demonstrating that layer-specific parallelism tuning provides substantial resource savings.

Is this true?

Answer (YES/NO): NO